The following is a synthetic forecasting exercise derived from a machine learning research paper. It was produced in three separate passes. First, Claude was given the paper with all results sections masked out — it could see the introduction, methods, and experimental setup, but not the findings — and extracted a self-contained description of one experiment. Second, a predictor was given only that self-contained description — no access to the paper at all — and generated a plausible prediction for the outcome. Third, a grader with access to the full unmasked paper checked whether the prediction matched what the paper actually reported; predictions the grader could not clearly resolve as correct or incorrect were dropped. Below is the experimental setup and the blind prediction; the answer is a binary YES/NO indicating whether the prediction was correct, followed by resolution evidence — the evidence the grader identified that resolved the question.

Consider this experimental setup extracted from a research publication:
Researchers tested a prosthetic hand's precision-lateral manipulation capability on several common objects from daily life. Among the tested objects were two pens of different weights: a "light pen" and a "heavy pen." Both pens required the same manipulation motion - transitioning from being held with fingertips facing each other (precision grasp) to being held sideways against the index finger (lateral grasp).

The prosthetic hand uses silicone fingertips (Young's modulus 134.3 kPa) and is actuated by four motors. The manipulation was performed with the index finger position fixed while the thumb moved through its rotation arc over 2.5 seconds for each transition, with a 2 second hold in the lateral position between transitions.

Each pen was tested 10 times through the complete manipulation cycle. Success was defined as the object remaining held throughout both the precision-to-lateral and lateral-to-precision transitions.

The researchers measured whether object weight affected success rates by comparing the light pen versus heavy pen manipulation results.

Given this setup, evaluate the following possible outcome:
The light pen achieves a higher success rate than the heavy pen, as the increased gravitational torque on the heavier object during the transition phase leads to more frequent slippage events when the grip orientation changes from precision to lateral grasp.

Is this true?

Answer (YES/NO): NO